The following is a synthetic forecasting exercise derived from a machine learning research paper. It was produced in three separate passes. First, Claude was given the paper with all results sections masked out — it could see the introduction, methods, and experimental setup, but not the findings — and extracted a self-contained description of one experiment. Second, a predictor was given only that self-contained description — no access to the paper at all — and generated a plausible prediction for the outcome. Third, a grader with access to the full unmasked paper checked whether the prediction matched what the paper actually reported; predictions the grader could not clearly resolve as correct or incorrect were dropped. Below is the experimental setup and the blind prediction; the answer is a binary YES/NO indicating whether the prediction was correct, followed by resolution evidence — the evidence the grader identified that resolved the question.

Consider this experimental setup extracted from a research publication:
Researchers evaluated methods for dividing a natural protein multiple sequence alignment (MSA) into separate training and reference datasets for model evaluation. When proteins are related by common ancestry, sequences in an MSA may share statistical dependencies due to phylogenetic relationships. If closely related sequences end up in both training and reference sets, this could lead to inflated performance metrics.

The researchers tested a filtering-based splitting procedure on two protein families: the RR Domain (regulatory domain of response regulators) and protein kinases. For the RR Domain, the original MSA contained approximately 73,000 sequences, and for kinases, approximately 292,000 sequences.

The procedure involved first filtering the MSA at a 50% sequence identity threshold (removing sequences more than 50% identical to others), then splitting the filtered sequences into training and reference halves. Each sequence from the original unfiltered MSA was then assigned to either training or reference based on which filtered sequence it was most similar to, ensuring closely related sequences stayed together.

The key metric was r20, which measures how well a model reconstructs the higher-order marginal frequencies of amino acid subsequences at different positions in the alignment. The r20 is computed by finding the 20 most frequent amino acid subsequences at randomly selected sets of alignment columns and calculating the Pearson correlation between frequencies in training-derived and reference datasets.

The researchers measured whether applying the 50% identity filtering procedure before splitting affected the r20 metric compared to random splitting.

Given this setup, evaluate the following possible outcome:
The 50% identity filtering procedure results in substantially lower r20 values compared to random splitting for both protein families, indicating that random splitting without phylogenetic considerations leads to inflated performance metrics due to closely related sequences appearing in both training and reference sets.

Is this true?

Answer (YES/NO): NO